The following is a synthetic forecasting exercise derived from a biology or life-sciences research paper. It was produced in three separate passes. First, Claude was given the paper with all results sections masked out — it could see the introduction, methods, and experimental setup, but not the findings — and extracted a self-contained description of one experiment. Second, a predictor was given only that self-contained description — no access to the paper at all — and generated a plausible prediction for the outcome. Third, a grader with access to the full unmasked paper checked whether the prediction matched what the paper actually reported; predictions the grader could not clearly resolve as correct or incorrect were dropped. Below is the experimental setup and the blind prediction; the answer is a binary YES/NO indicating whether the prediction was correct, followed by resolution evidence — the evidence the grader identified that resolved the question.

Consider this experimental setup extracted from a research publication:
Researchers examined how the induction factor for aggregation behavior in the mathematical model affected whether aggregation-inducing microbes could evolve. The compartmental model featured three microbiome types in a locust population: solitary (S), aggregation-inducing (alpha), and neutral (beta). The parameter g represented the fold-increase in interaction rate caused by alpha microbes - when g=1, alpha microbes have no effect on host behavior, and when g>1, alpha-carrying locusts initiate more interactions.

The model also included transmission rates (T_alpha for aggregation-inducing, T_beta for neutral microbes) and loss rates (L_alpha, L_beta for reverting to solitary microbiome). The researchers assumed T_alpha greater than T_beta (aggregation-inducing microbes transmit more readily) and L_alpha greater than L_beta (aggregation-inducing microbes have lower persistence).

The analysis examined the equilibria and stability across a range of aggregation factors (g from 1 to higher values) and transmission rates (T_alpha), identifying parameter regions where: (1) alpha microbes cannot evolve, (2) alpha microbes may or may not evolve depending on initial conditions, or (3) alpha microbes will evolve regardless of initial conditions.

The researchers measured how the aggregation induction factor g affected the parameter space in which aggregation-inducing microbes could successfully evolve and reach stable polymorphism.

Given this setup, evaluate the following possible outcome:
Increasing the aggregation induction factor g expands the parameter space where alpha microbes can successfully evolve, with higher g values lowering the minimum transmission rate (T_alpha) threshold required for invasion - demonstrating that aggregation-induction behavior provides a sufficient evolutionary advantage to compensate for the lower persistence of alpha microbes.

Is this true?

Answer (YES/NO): YES